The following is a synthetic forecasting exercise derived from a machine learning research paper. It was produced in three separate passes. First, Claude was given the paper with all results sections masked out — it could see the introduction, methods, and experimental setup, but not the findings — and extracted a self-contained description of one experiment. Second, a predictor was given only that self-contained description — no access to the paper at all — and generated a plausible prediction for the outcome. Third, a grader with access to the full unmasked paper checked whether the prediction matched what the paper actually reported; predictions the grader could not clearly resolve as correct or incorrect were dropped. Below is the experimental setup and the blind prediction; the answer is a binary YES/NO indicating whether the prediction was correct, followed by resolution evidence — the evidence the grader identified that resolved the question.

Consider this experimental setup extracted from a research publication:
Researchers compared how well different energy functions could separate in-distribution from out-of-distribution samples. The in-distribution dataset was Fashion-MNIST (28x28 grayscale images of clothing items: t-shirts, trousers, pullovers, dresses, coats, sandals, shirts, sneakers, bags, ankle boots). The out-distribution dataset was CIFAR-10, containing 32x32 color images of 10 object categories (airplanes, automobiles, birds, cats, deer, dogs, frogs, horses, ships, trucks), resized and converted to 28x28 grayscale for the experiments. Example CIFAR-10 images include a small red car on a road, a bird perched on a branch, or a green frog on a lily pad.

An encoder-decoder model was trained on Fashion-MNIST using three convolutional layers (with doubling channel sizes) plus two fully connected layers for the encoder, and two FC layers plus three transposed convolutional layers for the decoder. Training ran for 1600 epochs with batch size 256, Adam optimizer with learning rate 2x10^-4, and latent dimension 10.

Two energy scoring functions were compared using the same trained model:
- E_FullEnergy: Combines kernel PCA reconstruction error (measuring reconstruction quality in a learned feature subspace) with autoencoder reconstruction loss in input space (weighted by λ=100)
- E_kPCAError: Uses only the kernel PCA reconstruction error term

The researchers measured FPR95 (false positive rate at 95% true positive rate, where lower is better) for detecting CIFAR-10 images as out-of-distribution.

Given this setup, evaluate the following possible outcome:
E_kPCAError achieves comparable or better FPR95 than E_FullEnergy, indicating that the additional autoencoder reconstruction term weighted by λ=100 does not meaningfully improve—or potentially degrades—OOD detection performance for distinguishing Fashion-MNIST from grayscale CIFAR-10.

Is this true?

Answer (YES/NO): NO